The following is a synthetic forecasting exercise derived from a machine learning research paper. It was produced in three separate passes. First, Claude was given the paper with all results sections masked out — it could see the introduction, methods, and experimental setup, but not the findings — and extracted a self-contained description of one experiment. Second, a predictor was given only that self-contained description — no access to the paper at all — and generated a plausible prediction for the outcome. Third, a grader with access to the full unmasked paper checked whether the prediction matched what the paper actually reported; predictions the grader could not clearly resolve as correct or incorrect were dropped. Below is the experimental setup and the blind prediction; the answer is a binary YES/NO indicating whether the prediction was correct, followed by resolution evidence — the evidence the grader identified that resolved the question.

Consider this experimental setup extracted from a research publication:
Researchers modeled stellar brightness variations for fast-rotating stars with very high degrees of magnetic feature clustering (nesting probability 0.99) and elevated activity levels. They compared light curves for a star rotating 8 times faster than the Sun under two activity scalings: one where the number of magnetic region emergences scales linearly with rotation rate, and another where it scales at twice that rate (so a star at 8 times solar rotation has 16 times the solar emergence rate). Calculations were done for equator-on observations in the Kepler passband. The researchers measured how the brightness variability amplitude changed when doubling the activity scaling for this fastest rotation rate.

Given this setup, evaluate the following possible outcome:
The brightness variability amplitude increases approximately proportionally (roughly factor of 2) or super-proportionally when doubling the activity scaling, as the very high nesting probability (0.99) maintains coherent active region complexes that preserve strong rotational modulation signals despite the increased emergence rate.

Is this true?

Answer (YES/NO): NO